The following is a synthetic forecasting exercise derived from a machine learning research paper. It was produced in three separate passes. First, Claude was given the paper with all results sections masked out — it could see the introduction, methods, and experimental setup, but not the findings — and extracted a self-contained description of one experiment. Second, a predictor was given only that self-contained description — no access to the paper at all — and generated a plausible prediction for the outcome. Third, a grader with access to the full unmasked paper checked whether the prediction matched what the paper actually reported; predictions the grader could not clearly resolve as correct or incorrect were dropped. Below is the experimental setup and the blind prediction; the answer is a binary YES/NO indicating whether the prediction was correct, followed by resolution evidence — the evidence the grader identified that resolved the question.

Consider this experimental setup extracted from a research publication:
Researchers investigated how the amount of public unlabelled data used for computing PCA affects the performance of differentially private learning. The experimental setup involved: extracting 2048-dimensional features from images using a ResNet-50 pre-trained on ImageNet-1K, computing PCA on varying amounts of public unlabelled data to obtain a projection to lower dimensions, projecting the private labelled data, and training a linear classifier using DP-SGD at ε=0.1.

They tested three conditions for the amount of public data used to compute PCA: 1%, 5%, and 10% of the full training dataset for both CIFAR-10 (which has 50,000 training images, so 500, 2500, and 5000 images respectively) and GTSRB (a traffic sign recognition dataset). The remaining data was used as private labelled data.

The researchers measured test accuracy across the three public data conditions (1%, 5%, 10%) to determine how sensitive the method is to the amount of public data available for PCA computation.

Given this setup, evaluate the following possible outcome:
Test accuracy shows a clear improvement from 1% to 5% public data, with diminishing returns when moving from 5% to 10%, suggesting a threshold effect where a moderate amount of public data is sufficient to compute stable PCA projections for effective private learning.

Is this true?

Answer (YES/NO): NO